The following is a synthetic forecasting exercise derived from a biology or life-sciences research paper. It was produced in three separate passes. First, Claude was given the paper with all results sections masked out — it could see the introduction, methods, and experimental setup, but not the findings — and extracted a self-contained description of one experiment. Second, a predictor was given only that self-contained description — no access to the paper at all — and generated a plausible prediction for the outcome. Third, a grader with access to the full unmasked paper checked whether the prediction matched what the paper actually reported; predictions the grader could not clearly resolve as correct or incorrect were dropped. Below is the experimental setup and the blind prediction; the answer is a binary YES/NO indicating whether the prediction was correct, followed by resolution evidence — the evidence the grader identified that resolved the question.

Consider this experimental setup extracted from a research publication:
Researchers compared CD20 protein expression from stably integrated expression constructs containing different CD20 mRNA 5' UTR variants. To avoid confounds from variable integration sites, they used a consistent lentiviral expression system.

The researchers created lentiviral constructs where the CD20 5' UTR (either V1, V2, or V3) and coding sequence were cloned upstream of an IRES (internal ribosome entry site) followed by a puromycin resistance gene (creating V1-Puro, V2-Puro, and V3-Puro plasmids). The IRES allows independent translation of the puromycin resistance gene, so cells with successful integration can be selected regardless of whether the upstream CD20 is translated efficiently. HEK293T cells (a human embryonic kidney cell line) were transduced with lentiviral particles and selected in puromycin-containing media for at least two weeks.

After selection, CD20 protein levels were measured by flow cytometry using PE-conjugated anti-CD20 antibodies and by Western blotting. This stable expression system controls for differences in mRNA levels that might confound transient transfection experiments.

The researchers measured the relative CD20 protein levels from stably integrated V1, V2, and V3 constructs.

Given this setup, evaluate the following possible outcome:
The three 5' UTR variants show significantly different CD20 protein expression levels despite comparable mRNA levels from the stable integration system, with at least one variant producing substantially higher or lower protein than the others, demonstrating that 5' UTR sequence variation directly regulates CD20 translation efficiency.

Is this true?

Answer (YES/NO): YES